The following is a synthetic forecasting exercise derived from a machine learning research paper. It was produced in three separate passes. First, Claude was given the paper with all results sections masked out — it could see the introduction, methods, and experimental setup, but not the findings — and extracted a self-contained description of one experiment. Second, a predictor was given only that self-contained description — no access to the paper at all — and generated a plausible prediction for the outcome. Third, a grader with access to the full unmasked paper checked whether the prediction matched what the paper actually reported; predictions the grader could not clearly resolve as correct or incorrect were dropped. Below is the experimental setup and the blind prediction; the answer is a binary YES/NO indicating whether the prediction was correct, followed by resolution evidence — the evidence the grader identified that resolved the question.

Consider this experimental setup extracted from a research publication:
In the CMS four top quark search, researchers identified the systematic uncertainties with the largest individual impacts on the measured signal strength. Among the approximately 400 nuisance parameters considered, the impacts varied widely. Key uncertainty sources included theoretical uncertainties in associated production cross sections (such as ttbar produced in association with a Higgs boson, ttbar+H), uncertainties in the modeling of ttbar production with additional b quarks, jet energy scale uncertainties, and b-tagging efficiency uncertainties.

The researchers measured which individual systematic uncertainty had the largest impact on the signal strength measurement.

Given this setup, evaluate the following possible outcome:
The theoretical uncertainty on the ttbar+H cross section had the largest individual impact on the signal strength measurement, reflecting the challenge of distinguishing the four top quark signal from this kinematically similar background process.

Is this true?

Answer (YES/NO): YES